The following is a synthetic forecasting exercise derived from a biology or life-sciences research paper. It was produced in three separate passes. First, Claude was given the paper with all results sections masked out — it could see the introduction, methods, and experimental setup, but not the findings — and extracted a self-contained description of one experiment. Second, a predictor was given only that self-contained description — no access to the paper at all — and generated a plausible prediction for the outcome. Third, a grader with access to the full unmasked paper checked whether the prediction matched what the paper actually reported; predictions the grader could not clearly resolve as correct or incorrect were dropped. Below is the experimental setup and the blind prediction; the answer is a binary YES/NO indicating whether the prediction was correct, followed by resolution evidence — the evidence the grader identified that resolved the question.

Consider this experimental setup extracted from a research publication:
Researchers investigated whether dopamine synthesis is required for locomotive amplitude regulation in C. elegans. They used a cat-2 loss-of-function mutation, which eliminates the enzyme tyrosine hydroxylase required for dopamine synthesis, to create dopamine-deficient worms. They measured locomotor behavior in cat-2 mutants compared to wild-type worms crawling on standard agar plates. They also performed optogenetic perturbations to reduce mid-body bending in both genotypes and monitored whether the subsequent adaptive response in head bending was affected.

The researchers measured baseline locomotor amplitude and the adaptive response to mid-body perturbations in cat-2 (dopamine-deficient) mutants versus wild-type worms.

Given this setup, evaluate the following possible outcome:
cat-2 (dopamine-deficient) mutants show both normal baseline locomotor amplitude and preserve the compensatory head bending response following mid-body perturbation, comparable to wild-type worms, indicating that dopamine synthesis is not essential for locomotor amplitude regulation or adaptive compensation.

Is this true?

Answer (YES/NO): NO